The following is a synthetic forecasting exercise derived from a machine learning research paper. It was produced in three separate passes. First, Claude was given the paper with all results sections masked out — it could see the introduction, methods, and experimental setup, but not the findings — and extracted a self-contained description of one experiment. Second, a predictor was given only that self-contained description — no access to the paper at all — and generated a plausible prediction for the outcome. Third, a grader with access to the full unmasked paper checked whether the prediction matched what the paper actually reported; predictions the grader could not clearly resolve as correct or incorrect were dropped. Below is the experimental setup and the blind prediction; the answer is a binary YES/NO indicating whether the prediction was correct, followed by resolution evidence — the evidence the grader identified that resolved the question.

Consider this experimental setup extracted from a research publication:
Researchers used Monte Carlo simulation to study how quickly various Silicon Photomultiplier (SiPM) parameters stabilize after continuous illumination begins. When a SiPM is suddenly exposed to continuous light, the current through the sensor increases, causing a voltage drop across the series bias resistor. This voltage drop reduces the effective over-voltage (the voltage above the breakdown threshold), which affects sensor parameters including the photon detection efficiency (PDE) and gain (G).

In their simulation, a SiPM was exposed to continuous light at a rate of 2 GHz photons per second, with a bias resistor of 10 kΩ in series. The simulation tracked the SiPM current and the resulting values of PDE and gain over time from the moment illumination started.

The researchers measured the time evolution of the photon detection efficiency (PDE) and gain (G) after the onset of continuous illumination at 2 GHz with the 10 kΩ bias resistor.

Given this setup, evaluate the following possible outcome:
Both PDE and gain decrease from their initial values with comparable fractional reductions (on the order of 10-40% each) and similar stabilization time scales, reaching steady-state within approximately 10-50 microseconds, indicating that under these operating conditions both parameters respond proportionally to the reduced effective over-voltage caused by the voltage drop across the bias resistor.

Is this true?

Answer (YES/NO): NO